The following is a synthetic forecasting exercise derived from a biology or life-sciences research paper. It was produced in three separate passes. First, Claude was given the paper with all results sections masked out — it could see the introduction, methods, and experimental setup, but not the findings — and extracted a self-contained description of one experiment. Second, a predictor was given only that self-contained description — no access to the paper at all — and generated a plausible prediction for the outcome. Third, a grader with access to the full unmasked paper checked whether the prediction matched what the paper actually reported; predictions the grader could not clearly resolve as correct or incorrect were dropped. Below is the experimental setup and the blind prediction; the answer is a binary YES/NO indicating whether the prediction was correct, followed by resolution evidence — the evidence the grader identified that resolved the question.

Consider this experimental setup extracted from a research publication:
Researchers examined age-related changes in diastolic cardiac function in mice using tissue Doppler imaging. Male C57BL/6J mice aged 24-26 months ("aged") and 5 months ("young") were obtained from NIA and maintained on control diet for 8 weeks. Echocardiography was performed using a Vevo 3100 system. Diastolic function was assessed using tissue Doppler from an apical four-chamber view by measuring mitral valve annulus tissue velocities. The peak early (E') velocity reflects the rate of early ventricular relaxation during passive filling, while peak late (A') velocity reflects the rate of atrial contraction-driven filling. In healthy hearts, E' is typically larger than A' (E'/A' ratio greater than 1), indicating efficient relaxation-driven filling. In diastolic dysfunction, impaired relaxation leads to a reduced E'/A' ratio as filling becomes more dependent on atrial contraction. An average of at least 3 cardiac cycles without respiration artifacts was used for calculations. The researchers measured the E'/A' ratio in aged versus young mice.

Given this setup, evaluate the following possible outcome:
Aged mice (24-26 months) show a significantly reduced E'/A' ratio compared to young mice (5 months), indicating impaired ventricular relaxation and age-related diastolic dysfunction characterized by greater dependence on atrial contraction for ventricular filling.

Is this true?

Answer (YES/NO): YES